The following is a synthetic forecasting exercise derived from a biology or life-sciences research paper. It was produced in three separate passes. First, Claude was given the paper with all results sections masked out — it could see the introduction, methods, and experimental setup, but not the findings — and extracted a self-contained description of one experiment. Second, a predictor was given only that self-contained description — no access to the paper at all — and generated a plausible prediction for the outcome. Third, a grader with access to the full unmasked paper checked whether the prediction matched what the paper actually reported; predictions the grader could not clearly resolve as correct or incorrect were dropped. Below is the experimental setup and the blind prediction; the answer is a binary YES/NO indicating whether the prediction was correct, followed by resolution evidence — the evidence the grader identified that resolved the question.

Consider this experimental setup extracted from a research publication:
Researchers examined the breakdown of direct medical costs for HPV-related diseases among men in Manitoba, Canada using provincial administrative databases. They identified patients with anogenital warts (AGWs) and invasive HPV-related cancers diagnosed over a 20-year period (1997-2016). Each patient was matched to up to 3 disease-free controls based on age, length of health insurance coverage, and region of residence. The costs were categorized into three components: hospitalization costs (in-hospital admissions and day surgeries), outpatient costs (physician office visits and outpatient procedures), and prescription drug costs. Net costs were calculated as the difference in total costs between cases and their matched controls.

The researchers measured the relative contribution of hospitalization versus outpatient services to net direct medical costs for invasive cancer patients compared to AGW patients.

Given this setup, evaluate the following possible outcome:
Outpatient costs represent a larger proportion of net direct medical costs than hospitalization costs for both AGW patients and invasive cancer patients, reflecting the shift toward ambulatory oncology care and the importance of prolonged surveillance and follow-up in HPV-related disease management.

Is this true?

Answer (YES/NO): NO